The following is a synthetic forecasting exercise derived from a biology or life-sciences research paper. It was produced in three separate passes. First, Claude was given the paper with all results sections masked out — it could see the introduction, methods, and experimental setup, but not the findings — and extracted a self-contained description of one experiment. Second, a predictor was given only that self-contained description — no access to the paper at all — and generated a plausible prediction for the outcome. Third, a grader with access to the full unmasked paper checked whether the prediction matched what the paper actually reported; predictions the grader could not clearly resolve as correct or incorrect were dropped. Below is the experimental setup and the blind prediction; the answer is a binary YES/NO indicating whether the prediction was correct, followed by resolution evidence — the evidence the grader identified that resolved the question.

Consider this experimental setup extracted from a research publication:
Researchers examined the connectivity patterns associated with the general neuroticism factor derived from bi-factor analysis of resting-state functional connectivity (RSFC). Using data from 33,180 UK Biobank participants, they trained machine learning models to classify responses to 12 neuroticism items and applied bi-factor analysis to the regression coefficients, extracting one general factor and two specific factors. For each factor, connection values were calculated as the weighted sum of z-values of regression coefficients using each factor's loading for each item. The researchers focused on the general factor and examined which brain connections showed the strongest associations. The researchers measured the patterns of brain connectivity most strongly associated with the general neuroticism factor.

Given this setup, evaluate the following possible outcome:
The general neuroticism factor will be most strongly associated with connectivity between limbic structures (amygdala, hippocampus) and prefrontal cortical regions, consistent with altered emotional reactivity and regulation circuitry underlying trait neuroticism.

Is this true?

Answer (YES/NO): NO